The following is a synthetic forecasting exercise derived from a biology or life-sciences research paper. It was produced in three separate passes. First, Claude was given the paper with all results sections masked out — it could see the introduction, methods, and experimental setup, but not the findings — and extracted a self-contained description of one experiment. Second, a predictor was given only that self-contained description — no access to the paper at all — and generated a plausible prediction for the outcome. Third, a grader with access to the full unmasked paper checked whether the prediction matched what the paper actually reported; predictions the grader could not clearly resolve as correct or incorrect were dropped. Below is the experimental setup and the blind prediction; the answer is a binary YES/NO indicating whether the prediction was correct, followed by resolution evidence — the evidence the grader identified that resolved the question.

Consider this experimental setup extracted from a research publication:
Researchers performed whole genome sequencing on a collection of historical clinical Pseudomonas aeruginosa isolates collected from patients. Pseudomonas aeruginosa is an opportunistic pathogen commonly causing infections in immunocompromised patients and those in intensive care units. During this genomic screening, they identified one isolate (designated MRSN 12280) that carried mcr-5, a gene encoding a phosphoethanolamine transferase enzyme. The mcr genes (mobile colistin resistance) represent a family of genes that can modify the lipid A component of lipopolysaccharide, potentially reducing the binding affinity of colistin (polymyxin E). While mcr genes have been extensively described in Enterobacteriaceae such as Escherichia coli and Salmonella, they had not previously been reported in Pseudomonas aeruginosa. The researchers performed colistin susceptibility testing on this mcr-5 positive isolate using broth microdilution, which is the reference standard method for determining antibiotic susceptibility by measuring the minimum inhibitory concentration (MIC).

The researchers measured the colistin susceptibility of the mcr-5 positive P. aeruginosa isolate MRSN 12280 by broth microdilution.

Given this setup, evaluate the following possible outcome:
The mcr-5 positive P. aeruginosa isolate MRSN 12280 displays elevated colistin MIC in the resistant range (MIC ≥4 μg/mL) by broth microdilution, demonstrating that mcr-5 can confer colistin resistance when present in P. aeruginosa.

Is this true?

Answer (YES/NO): NO